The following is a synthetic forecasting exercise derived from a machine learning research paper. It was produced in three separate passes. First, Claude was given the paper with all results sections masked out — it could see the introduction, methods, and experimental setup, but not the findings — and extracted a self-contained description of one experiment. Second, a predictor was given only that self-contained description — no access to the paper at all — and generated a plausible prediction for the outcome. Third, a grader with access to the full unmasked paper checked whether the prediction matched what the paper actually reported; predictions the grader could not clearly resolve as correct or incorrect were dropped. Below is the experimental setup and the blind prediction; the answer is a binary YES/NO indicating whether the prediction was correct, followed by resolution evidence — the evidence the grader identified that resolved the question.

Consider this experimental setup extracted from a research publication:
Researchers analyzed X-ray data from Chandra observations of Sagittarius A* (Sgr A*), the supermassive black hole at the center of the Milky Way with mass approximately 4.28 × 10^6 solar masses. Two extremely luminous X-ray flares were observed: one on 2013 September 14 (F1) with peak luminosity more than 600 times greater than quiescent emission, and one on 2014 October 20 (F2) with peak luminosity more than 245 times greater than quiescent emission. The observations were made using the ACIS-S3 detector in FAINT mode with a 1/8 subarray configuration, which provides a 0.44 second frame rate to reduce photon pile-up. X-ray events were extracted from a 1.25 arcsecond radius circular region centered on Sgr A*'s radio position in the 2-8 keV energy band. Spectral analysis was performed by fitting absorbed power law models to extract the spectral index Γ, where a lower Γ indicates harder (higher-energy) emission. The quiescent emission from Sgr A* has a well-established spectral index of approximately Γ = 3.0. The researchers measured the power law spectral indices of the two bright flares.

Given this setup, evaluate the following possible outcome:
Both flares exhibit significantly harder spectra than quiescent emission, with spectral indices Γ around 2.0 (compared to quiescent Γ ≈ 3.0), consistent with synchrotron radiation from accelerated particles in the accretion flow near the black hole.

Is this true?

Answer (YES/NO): YES